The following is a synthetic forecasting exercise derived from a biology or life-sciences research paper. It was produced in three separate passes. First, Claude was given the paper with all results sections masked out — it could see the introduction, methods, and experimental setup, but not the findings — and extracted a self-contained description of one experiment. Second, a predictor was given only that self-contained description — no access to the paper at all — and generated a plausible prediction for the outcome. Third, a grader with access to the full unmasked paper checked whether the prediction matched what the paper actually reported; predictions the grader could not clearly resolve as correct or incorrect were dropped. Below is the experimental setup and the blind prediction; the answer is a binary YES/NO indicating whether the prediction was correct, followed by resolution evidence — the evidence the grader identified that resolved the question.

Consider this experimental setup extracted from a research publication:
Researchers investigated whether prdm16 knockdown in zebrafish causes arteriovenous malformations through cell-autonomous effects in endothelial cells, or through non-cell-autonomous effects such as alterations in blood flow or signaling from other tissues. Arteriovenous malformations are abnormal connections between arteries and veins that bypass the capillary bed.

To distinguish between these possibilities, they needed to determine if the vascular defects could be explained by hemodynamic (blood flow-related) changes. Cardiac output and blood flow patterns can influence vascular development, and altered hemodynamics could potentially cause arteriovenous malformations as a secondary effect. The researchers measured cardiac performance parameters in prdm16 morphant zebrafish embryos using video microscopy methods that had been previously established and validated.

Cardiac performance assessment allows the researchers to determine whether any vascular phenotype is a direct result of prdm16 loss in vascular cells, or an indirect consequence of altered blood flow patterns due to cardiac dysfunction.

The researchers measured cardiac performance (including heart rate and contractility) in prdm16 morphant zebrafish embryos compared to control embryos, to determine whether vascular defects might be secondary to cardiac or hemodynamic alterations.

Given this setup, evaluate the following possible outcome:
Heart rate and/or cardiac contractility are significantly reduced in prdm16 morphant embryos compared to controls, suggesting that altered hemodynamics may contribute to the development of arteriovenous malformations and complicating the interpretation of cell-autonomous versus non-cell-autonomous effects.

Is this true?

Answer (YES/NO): YES